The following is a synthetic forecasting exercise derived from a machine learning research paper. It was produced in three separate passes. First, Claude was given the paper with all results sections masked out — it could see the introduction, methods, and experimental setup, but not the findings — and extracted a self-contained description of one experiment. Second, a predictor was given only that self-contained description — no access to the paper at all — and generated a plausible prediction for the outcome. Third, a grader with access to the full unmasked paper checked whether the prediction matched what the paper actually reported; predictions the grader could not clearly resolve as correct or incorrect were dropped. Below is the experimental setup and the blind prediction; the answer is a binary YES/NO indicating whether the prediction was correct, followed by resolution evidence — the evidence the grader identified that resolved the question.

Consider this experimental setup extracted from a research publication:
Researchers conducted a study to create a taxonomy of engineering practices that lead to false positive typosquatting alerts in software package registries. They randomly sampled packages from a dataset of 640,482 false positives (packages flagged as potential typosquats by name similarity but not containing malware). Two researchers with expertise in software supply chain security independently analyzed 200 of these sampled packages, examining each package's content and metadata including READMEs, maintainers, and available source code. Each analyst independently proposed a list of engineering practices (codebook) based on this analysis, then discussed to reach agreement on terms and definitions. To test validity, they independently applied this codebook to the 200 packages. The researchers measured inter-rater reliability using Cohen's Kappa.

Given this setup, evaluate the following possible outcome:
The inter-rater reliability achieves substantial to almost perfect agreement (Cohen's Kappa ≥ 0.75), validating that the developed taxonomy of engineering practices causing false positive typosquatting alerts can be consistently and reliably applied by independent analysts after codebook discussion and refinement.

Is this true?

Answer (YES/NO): NO